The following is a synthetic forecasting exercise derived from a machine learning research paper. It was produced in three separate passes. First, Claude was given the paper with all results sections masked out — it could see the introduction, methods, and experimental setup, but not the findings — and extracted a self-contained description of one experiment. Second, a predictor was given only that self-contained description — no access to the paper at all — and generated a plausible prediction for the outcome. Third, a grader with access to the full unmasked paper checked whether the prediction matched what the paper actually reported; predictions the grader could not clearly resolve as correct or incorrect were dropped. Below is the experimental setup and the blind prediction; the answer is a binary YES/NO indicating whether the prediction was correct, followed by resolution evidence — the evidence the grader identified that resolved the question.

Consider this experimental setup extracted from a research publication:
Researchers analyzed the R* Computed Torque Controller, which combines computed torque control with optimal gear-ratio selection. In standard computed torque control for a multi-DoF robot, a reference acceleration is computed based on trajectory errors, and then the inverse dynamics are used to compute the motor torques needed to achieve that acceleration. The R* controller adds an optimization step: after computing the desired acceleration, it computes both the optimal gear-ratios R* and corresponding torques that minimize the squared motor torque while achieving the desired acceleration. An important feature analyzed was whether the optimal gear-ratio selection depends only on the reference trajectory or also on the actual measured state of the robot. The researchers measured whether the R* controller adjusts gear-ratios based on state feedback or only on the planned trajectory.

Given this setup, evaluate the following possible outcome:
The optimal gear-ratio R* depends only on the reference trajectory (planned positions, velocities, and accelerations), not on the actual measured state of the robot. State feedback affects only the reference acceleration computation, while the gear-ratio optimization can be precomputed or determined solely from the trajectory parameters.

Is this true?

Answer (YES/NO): NO